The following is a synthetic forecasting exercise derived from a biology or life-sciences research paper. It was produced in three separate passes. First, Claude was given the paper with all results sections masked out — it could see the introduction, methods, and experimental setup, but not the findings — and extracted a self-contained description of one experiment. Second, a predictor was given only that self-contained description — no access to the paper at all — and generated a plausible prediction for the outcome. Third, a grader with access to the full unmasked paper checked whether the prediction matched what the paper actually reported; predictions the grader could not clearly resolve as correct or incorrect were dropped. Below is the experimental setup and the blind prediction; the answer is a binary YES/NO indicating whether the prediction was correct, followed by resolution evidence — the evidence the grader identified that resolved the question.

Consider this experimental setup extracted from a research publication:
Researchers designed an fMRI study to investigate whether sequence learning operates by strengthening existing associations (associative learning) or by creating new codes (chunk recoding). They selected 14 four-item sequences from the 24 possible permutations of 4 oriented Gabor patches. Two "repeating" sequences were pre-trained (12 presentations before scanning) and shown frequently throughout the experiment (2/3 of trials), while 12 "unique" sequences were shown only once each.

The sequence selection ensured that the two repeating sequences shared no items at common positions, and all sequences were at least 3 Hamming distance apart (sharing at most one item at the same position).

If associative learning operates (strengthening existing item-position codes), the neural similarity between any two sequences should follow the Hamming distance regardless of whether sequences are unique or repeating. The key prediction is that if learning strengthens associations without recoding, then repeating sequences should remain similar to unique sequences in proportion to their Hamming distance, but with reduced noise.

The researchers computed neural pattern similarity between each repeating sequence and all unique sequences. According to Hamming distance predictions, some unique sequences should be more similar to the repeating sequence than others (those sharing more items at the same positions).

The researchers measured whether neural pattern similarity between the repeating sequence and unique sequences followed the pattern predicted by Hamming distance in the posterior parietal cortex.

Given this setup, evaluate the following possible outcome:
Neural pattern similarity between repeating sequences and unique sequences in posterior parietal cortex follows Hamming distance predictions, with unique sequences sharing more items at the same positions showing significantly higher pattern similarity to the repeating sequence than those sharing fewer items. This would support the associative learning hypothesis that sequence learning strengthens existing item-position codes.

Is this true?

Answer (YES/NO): NO